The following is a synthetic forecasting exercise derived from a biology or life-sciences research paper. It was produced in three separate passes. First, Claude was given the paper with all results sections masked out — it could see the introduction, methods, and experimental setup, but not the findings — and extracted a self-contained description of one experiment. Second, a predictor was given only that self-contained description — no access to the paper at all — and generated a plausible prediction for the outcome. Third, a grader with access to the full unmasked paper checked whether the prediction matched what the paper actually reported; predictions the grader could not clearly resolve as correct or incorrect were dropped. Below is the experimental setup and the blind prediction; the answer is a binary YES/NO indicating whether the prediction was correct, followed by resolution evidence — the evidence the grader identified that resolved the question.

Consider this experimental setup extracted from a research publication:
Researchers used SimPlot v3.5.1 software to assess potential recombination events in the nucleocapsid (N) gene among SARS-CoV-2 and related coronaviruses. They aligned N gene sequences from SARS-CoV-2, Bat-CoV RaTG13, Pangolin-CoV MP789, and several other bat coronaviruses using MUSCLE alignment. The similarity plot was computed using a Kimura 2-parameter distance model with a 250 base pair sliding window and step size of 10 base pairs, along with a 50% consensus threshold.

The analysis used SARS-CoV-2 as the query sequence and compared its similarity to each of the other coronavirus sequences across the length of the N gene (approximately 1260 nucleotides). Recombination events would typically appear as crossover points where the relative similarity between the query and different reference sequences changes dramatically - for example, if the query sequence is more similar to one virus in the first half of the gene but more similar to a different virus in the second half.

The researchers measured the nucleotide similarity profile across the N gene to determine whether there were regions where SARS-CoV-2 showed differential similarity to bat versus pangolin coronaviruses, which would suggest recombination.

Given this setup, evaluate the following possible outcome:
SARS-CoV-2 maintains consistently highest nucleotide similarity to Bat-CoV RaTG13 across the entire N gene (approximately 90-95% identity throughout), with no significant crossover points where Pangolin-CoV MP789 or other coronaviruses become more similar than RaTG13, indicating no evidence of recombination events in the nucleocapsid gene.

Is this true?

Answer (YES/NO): NO